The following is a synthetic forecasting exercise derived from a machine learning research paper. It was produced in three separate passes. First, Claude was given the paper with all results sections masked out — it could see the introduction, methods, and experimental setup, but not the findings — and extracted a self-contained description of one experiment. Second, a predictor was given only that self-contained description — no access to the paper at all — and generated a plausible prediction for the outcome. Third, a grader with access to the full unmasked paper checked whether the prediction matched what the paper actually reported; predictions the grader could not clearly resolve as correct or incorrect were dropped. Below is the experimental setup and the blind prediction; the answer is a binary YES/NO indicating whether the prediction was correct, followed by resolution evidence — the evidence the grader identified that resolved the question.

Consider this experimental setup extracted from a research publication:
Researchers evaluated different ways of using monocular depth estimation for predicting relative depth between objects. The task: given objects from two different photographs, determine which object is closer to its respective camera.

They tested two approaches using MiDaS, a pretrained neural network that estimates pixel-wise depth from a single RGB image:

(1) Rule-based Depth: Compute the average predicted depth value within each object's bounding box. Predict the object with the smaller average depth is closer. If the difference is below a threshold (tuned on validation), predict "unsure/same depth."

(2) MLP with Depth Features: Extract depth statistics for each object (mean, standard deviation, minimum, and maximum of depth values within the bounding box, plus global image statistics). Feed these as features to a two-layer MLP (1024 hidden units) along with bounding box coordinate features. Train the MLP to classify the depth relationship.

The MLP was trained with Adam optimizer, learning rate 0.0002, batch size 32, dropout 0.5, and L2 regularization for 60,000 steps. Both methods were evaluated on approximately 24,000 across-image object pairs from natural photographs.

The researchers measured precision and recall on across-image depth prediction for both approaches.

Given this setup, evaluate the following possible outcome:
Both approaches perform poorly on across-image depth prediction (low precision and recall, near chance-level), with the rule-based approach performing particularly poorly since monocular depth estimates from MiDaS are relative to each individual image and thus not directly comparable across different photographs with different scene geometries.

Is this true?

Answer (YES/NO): NO